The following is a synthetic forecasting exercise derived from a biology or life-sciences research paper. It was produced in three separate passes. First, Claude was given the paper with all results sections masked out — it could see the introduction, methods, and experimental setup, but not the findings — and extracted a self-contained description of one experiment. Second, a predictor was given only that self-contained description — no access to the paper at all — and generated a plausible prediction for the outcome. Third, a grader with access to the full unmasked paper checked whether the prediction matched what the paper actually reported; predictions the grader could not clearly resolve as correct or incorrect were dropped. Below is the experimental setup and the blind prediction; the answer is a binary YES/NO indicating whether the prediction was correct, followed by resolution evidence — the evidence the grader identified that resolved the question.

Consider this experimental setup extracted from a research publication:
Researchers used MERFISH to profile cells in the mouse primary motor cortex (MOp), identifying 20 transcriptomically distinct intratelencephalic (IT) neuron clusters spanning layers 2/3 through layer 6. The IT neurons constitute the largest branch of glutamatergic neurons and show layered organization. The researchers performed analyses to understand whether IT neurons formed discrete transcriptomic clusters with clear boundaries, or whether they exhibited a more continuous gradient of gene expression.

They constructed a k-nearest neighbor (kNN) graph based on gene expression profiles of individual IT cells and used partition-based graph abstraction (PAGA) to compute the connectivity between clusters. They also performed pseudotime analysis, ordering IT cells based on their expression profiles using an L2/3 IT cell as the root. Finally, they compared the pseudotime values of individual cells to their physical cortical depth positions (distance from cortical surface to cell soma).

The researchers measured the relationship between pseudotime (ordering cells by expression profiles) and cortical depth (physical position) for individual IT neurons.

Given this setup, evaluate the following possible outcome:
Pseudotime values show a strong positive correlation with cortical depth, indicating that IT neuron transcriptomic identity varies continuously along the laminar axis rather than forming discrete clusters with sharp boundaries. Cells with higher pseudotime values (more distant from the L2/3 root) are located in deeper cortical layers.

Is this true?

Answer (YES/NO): YES